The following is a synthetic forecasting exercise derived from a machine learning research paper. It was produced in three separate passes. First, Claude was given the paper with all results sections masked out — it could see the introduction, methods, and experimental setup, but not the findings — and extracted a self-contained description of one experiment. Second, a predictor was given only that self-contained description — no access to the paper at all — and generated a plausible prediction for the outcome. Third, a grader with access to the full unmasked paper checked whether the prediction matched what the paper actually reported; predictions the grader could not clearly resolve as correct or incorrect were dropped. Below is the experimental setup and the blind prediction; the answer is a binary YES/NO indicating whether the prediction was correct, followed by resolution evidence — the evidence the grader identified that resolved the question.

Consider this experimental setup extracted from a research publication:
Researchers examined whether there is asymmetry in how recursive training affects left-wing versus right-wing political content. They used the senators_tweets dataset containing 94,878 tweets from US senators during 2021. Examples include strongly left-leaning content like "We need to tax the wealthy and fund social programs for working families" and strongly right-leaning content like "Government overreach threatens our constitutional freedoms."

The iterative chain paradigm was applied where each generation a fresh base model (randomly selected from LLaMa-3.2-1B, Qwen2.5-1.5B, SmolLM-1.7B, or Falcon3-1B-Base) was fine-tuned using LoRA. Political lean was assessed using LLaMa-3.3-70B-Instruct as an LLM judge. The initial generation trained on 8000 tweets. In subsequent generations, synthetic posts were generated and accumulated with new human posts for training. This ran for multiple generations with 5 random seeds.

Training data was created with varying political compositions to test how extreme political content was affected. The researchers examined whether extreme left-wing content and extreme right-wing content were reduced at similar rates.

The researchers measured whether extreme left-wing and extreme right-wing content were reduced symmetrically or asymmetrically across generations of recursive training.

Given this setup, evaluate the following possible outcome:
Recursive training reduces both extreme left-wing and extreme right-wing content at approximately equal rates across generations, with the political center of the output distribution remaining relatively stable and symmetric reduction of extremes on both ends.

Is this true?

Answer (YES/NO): NO